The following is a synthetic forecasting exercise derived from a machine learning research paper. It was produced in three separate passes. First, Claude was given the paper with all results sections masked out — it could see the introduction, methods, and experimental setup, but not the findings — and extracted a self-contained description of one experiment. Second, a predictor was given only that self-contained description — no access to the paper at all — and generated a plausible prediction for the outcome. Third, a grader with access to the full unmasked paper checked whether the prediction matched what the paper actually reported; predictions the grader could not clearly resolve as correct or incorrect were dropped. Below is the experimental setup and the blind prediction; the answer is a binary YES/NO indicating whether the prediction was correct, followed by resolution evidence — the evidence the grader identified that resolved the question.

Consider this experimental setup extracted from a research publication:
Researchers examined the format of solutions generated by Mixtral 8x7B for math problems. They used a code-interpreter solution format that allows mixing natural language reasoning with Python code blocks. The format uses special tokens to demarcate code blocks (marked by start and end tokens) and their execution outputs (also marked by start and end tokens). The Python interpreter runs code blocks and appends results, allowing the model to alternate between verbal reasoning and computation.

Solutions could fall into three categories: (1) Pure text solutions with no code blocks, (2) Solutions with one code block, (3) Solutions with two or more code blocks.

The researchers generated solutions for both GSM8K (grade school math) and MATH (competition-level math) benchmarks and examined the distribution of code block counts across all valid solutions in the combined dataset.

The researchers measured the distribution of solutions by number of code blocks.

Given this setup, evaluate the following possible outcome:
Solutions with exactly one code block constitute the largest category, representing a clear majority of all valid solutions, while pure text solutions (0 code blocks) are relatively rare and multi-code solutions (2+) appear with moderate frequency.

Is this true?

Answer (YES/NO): NO